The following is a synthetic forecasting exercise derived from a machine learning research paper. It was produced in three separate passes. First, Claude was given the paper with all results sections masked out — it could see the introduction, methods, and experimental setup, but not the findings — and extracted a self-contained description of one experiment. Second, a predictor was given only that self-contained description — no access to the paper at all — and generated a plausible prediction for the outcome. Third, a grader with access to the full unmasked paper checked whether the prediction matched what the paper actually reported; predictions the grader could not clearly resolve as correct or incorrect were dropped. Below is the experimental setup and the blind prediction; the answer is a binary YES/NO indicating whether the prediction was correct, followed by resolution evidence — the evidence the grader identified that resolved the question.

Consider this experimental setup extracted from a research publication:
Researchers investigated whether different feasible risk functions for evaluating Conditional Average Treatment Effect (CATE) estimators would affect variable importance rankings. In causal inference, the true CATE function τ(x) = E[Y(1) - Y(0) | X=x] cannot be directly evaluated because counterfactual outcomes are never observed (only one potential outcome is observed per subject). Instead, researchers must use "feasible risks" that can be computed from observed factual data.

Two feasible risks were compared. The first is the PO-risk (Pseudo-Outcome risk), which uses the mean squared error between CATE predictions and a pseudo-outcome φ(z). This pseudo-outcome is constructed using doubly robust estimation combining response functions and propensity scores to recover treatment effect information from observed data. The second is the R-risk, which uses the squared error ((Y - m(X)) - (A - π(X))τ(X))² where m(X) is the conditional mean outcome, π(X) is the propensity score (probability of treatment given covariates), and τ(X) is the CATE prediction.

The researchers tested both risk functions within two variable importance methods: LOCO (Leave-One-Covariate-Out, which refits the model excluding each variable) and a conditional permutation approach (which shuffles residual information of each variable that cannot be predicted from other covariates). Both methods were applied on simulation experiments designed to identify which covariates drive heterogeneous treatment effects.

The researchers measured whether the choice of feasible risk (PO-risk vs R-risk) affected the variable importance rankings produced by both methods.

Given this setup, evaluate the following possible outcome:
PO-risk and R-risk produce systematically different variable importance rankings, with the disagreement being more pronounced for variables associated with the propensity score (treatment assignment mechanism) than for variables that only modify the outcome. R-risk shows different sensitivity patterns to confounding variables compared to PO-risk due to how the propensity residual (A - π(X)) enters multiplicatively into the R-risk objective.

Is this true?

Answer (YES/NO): NO